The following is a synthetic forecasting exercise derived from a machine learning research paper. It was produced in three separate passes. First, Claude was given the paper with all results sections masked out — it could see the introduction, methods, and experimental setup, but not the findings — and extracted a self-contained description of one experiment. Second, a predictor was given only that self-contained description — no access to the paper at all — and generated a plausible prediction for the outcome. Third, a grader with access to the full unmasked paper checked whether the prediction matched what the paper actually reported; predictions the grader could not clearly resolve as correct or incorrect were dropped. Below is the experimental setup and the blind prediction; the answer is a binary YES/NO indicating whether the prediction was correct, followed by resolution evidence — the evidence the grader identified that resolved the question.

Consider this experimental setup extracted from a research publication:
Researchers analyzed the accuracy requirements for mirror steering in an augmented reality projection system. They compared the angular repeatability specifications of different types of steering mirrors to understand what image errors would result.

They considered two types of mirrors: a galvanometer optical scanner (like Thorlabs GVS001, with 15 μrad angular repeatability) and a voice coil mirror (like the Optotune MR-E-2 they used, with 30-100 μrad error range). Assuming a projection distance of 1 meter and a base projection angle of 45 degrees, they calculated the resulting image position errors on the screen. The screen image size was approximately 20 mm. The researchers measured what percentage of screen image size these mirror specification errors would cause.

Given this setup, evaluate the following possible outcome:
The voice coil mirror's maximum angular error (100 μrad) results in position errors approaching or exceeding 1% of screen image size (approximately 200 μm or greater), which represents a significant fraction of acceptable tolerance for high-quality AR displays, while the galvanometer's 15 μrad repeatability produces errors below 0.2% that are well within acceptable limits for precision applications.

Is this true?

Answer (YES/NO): NO